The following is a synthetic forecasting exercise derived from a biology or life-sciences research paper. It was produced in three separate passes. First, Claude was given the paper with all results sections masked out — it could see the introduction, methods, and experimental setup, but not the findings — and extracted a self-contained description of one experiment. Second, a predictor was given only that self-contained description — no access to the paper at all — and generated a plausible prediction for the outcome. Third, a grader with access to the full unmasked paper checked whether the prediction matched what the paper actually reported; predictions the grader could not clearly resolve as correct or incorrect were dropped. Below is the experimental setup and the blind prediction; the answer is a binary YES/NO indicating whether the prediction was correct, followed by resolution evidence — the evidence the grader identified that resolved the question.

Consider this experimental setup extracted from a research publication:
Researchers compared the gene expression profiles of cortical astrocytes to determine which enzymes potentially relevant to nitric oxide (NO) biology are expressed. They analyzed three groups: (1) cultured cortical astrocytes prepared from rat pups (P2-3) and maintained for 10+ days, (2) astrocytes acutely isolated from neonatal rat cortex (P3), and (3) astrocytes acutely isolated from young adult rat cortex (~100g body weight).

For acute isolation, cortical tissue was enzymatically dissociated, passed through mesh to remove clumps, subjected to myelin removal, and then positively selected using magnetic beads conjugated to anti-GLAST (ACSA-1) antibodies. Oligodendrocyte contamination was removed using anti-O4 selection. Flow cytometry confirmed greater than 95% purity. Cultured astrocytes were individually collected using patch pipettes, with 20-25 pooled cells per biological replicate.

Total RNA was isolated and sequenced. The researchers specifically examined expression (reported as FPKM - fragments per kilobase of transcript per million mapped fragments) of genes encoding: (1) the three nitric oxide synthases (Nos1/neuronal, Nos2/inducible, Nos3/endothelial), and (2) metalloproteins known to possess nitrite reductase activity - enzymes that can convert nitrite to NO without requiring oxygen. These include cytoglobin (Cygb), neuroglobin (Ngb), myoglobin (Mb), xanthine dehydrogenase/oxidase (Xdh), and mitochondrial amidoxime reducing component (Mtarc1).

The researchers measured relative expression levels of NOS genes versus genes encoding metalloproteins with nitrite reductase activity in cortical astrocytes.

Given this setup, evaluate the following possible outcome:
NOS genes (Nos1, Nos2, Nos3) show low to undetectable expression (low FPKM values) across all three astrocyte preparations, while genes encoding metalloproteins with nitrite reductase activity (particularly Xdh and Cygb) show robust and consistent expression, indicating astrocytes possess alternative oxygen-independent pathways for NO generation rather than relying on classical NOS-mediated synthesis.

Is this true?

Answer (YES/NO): NO